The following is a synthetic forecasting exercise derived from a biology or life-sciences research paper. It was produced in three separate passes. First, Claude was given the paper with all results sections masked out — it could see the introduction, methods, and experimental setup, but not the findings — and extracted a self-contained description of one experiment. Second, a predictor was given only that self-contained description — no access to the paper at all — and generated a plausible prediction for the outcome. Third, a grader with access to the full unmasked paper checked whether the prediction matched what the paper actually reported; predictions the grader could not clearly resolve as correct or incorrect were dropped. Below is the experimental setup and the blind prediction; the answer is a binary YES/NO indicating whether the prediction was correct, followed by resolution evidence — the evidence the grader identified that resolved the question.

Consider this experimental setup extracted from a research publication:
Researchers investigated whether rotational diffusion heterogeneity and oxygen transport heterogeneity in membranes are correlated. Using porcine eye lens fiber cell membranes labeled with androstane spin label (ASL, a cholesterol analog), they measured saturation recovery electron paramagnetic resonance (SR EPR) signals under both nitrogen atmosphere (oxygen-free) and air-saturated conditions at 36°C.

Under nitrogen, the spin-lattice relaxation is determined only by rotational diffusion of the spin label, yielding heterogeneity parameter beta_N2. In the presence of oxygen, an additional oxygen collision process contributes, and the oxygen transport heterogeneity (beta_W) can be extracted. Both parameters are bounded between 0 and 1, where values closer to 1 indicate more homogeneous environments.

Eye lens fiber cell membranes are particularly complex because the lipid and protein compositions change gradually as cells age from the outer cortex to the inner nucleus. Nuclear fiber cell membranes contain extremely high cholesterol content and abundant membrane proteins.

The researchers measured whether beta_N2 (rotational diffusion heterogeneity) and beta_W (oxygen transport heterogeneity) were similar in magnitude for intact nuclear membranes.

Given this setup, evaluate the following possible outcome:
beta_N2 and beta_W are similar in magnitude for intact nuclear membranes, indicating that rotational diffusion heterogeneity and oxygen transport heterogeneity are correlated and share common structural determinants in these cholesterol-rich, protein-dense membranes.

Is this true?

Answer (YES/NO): NO